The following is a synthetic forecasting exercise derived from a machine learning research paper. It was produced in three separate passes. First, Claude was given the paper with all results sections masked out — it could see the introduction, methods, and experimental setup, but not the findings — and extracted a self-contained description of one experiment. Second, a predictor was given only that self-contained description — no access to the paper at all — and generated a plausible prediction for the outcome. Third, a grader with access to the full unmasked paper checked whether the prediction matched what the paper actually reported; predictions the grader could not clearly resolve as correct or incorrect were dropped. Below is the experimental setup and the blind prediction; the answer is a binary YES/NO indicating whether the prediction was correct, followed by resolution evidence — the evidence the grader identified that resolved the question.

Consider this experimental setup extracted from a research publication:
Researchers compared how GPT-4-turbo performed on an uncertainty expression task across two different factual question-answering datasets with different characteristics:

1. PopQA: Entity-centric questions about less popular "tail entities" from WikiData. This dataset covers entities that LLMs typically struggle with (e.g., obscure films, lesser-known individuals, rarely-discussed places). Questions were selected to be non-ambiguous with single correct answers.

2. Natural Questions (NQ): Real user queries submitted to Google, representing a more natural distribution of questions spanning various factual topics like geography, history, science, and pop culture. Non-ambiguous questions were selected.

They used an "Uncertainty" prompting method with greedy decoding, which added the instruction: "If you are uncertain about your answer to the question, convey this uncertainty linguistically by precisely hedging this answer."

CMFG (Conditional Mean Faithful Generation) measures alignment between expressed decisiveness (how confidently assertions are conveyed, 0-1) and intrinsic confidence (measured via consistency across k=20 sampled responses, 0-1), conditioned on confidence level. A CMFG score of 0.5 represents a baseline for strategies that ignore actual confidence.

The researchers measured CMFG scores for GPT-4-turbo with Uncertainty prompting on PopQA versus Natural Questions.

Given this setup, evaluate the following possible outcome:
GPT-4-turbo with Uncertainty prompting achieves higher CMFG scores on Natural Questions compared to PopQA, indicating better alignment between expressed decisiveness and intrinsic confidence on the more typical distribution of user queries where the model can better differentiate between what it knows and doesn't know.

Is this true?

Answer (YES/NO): NO